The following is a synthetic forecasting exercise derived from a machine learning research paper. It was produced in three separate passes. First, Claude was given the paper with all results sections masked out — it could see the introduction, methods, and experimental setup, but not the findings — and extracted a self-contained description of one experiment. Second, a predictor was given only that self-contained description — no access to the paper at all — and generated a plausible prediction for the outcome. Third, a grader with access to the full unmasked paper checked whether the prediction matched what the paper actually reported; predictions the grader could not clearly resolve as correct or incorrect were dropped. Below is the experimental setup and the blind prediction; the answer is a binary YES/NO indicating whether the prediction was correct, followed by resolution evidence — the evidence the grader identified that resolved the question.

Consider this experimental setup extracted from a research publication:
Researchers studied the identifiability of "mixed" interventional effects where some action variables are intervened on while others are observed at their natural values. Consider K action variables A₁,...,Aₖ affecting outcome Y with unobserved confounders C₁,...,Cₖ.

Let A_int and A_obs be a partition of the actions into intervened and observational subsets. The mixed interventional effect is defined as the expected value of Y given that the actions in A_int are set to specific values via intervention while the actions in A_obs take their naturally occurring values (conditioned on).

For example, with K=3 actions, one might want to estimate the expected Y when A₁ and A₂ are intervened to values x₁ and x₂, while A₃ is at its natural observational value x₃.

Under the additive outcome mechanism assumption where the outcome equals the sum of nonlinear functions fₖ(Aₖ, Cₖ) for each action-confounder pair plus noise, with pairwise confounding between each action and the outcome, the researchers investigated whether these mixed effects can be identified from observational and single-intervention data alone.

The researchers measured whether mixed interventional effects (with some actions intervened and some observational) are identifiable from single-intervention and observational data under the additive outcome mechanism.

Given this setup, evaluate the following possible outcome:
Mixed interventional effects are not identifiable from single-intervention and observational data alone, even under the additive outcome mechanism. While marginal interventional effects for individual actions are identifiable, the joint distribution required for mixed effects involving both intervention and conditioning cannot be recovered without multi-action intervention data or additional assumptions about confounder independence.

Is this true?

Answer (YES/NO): NO